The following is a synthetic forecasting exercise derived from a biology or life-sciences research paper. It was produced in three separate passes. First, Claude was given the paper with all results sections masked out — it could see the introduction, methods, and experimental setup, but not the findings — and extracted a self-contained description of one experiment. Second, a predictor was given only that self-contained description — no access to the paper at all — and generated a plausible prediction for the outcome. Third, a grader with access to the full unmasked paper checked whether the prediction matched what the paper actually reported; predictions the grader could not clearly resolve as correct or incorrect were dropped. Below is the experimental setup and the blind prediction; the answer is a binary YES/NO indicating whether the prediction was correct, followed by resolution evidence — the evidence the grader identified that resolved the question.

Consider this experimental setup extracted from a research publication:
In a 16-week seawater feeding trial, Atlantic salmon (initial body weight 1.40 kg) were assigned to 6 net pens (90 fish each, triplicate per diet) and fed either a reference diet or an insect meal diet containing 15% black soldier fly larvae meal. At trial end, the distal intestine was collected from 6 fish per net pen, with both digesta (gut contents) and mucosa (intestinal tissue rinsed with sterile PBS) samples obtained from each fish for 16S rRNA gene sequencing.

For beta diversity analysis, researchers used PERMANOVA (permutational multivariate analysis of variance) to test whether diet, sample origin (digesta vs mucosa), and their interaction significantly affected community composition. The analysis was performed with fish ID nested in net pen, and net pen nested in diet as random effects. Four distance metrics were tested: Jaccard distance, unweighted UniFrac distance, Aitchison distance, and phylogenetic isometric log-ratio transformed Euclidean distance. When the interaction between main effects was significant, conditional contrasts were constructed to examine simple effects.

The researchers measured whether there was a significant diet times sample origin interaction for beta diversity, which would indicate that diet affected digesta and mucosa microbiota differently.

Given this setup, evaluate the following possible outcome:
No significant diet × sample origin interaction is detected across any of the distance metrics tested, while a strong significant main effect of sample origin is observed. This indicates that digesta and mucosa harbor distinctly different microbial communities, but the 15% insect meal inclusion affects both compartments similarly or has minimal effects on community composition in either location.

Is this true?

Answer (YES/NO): NO